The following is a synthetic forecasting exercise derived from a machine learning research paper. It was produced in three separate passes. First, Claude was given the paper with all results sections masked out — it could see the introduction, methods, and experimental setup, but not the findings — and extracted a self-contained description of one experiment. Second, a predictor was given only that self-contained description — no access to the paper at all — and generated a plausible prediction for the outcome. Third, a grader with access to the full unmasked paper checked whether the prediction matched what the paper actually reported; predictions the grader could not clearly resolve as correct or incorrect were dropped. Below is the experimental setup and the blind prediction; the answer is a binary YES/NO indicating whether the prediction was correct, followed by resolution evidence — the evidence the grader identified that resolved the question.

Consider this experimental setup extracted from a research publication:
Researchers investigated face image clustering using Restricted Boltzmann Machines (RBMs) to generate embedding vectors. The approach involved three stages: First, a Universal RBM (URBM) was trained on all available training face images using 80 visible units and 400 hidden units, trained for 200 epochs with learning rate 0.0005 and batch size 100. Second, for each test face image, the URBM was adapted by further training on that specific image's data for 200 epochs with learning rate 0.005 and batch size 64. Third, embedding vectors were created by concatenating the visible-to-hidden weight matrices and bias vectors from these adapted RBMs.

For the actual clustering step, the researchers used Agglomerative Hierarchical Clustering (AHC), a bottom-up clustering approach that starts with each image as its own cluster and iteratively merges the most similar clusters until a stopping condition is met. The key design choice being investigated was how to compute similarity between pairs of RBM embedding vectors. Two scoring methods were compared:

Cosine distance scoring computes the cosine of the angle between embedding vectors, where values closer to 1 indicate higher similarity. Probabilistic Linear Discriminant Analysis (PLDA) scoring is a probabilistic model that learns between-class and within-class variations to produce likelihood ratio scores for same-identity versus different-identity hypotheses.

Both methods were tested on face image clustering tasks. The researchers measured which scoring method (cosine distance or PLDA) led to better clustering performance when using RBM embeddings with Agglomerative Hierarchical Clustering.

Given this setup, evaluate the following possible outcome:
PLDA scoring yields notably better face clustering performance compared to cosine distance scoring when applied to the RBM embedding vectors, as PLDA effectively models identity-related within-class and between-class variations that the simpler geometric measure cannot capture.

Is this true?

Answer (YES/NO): NO